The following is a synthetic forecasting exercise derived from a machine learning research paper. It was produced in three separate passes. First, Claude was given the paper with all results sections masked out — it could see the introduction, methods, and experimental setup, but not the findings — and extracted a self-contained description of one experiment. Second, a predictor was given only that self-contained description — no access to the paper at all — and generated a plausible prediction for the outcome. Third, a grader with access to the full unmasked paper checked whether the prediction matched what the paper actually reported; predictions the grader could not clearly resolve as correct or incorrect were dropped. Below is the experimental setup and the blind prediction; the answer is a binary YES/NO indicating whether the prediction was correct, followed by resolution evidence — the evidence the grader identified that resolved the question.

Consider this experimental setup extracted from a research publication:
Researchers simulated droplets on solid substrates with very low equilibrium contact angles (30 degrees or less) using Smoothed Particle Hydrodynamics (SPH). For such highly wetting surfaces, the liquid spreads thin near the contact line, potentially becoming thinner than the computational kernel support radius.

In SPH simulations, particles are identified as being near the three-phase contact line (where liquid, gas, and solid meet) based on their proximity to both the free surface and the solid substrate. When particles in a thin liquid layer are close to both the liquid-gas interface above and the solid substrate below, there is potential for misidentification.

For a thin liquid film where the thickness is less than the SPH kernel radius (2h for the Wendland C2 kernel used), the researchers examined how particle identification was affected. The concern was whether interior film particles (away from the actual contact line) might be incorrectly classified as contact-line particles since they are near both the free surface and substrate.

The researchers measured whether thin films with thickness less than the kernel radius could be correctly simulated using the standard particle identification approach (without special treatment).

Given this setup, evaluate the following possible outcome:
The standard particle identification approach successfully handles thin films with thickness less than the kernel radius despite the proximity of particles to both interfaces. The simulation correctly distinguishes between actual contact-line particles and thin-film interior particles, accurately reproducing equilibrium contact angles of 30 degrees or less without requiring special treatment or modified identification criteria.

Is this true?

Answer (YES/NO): NO